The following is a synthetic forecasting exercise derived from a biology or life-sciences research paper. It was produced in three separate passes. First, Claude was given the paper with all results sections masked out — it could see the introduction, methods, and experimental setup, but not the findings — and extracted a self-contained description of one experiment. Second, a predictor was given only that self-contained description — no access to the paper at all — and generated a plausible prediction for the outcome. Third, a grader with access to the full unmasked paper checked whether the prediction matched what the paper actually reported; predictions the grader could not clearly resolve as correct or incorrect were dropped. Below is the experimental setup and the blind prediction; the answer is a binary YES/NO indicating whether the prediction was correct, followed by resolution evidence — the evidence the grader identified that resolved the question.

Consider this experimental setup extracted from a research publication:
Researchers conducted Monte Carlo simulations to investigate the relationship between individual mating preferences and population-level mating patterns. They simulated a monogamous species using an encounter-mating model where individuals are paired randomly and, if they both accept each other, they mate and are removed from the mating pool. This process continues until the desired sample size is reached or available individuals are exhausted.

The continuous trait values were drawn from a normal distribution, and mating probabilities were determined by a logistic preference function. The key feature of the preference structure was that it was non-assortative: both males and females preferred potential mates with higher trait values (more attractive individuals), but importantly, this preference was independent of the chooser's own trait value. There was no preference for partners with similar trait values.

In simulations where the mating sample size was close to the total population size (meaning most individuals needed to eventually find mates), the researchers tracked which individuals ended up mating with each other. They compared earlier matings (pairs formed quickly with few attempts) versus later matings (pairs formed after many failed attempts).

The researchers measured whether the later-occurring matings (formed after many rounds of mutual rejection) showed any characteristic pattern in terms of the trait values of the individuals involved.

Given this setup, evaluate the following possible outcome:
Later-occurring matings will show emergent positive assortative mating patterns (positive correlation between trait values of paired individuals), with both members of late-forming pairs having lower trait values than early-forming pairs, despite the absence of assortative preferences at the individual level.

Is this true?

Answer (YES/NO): YES